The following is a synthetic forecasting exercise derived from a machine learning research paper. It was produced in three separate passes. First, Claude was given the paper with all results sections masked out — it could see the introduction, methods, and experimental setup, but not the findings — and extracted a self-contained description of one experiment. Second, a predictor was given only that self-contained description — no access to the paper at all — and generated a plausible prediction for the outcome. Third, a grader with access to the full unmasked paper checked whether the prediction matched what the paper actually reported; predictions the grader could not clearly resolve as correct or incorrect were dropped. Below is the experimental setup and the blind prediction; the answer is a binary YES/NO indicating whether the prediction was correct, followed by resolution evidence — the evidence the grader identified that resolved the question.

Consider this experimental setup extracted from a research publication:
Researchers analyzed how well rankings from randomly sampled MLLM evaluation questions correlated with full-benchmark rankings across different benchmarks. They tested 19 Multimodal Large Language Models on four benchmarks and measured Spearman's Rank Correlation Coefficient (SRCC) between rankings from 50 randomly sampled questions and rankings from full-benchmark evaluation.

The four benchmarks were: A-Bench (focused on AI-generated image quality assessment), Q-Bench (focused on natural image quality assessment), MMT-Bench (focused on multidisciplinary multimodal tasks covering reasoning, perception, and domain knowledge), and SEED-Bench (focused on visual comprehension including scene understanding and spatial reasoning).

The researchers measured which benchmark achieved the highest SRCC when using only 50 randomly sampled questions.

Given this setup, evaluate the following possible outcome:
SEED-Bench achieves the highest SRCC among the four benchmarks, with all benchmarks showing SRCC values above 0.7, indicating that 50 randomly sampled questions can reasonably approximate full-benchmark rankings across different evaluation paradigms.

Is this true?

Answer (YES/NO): NO